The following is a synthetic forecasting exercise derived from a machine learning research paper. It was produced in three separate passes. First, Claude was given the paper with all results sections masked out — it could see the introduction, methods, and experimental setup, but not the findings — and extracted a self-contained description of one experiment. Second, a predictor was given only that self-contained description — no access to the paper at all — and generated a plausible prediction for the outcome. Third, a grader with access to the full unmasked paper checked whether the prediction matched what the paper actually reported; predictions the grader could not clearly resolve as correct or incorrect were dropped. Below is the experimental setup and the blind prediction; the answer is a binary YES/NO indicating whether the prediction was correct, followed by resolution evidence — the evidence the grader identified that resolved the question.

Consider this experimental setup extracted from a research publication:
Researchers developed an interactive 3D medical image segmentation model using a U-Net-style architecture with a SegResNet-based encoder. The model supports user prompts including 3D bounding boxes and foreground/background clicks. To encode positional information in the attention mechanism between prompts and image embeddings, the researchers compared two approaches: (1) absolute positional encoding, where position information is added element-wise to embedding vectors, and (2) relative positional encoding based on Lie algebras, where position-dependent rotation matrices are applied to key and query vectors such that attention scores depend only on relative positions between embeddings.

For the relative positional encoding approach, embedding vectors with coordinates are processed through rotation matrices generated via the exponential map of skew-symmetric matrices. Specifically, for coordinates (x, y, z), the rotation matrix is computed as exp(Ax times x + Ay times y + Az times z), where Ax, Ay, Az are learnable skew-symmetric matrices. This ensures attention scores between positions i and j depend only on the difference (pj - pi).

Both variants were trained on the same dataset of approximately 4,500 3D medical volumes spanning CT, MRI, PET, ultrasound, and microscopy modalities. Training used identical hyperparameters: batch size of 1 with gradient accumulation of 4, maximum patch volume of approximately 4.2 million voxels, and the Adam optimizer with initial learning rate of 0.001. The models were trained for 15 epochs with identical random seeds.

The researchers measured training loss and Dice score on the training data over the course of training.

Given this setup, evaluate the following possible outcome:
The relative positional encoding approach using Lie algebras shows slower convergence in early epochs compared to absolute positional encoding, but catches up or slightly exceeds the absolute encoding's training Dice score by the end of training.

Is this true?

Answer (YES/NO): NO